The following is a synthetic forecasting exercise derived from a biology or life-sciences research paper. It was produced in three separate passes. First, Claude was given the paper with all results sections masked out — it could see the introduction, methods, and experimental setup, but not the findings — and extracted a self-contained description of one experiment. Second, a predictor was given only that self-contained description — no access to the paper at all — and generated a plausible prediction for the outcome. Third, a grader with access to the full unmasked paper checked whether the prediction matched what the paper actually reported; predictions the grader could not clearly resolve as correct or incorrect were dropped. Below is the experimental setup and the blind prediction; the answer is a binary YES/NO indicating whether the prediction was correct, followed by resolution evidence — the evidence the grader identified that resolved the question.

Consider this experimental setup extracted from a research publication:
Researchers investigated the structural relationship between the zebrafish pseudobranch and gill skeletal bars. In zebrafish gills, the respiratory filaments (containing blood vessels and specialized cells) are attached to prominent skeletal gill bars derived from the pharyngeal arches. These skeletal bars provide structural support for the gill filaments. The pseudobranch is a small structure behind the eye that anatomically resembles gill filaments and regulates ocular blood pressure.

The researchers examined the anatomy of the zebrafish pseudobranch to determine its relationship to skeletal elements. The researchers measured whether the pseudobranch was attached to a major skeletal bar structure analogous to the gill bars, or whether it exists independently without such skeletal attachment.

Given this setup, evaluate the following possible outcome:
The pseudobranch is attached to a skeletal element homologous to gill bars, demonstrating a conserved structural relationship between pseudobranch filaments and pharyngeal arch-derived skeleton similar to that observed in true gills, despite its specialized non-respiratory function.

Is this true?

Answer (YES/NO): NO